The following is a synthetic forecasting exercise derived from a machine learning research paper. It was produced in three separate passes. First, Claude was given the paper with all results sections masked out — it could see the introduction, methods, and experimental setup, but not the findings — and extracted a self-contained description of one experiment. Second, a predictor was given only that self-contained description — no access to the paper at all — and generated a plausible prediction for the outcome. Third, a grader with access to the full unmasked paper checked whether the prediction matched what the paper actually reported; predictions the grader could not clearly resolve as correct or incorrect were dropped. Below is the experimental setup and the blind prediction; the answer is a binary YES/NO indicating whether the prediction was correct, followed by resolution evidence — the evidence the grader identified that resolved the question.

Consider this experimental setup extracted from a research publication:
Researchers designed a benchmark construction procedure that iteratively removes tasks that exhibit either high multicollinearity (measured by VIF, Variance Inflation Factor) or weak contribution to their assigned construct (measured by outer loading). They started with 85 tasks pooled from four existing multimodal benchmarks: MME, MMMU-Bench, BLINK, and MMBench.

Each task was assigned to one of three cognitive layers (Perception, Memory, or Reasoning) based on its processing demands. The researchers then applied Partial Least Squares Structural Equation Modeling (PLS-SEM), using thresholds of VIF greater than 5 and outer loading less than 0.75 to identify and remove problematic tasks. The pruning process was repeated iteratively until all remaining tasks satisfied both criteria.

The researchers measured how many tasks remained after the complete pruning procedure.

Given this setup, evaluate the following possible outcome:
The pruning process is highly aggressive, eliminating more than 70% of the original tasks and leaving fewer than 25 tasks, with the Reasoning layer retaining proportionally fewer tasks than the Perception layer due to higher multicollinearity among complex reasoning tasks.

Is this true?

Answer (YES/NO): NO